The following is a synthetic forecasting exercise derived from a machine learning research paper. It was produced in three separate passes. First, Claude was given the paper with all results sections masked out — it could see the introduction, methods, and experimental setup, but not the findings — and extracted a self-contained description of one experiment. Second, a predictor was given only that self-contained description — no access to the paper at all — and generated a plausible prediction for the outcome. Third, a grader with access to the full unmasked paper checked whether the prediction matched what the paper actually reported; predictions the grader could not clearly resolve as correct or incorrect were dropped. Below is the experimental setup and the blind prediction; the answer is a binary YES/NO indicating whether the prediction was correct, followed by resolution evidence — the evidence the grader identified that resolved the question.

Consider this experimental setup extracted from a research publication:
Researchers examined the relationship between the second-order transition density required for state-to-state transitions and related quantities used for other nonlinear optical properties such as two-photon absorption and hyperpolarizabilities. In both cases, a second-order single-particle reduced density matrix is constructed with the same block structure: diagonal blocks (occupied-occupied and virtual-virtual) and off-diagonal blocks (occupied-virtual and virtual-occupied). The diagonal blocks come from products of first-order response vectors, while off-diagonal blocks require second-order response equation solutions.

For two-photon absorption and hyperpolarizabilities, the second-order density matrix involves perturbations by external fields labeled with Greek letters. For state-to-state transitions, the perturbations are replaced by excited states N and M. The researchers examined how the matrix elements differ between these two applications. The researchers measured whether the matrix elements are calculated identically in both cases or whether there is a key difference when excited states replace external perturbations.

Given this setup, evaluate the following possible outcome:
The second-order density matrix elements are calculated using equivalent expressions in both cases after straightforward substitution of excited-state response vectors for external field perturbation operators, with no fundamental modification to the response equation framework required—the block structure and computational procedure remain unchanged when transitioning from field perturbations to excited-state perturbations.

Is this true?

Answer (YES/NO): NO